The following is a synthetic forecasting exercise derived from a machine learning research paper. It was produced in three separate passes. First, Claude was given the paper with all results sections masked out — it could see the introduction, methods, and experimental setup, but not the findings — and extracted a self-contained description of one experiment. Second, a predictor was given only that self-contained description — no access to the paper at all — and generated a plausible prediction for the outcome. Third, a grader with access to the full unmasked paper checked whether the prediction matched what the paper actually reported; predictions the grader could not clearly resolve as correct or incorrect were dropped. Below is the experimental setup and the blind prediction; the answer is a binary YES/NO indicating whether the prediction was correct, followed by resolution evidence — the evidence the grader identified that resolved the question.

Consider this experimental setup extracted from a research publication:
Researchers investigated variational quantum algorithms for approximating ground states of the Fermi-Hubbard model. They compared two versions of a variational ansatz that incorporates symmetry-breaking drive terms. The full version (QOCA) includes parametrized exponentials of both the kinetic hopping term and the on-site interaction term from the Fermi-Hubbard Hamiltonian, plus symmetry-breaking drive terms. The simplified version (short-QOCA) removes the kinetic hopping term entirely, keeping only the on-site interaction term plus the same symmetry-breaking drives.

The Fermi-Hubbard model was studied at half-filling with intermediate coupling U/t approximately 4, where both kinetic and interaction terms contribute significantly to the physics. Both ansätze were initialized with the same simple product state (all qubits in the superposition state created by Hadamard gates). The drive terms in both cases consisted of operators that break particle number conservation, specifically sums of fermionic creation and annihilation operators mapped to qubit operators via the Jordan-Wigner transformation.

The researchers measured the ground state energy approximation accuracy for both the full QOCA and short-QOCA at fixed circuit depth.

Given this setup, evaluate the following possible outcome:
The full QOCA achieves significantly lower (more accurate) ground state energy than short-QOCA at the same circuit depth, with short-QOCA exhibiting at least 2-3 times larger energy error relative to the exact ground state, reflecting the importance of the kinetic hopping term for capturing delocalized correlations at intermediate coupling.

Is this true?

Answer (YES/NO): NO